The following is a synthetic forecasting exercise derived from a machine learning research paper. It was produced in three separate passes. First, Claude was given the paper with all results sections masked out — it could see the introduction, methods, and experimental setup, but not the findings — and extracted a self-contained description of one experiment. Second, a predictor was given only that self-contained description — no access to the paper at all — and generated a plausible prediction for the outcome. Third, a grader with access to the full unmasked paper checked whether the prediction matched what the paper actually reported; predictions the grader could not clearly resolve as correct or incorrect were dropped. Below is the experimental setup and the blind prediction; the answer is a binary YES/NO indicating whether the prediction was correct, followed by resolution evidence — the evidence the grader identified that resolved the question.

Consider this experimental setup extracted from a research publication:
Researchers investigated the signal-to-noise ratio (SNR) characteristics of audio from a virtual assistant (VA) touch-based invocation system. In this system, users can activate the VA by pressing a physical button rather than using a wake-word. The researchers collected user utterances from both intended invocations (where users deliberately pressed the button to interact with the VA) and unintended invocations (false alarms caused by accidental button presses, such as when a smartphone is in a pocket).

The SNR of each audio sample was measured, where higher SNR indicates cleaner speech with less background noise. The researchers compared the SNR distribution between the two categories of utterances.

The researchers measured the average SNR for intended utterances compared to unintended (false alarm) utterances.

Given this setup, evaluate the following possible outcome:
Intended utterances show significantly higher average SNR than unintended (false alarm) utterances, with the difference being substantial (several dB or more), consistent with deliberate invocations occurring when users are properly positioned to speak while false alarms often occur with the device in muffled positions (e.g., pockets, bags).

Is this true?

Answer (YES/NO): YES